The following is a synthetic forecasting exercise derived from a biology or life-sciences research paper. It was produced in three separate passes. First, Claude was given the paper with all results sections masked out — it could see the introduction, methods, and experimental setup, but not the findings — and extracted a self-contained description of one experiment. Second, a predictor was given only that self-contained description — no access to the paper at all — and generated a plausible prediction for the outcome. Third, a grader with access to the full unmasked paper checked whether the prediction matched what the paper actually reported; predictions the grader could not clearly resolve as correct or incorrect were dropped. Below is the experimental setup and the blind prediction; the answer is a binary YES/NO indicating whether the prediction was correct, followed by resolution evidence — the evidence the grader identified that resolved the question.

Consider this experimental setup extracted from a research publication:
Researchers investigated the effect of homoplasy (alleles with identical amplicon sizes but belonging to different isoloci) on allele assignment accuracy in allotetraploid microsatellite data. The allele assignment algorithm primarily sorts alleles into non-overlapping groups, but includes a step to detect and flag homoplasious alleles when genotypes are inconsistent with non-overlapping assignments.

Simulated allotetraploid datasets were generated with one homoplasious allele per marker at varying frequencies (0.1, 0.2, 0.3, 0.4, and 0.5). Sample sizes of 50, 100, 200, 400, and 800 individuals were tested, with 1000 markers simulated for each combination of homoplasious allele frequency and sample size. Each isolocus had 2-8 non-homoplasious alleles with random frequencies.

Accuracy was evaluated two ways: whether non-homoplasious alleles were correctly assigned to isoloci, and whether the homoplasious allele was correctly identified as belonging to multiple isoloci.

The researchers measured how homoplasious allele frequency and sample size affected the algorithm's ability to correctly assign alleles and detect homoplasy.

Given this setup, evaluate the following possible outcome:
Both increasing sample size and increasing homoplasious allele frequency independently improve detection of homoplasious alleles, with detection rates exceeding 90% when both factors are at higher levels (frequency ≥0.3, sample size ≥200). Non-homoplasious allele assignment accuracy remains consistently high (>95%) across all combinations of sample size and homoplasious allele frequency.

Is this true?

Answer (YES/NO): NO